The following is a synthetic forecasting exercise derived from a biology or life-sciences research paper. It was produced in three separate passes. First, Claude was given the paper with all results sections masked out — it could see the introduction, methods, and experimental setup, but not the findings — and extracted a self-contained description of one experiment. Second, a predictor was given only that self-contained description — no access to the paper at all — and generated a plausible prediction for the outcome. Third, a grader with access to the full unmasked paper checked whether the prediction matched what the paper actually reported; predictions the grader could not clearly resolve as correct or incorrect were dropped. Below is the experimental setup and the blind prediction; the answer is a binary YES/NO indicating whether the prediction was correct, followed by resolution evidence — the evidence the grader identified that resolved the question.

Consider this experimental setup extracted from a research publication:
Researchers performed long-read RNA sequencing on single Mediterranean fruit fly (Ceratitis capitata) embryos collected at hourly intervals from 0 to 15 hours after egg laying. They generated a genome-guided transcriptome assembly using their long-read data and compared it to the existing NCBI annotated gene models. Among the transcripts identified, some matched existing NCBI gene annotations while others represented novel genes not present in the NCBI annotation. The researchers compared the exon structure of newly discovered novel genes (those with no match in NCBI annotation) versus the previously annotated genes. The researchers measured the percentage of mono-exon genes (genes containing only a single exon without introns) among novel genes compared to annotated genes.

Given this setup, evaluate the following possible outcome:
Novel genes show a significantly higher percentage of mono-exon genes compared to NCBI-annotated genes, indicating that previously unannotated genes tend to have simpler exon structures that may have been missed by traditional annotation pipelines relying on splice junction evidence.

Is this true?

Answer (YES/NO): YES